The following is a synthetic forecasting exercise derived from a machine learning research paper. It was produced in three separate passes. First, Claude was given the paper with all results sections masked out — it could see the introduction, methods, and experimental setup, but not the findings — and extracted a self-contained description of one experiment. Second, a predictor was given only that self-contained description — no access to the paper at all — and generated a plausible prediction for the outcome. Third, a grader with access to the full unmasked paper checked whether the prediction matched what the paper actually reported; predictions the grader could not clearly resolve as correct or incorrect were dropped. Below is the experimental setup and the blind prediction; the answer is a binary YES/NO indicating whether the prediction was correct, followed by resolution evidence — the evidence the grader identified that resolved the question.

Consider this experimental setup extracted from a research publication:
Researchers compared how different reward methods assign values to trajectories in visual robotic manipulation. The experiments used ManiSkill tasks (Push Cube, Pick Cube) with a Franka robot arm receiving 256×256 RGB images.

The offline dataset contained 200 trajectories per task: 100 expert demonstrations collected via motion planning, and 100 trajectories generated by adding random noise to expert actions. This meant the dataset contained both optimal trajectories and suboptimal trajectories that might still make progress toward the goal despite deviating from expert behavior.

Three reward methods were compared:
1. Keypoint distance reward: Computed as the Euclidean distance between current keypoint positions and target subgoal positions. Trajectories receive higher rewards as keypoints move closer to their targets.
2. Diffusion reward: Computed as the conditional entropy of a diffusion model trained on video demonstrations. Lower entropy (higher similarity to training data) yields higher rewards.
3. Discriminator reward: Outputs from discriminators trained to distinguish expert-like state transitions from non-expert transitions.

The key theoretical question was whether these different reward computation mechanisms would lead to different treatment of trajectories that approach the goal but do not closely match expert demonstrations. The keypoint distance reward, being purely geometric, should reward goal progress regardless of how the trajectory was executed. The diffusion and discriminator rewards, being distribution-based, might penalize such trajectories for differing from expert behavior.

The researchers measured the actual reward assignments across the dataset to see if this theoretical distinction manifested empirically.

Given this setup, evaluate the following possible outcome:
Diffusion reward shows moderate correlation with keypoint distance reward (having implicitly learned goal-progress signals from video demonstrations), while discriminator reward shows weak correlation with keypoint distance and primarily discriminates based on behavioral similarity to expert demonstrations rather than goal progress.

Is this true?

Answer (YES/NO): NO